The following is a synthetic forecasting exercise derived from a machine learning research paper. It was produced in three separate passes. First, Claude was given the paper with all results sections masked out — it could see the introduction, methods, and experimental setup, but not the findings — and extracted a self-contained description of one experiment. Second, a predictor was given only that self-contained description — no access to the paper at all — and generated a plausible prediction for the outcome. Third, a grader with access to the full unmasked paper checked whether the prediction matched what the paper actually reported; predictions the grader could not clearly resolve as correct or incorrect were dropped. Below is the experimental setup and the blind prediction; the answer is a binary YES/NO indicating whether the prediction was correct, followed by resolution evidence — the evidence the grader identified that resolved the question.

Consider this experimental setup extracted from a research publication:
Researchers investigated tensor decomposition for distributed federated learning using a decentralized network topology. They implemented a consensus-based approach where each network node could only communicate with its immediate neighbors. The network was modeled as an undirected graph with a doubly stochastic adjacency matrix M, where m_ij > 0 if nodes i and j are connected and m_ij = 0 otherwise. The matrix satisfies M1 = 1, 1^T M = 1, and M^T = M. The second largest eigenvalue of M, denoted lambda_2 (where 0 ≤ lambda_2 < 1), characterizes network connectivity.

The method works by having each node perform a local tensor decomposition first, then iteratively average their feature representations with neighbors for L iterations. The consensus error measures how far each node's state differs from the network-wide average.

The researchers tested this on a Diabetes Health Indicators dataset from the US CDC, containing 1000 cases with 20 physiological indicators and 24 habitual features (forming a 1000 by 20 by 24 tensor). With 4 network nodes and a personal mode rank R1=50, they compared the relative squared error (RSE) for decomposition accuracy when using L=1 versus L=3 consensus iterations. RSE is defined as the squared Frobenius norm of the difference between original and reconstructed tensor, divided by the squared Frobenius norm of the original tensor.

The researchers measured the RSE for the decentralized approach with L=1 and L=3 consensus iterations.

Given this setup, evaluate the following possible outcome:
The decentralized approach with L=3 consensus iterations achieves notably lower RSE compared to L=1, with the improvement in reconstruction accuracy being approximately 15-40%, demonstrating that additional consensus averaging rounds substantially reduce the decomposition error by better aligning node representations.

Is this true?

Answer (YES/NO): YES